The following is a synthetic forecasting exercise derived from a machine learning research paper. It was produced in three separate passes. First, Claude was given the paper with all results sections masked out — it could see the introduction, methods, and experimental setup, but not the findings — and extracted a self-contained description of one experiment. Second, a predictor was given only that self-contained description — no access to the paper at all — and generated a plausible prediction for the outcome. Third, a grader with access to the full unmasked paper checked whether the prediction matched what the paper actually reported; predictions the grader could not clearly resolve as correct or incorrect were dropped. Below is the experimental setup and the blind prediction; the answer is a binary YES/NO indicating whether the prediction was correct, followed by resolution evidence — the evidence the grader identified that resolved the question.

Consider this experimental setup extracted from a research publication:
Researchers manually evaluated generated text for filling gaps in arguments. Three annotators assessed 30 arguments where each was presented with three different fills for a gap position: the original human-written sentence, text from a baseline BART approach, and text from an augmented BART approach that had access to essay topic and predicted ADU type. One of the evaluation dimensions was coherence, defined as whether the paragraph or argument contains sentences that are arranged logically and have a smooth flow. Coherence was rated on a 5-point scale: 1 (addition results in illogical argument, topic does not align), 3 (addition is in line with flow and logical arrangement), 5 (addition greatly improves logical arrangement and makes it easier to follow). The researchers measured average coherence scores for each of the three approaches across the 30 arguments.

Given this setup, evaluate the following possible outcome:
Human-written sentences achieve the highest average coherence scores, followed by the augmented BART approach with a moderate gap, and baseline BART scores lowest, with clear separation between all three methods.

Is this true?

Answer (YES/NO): NO